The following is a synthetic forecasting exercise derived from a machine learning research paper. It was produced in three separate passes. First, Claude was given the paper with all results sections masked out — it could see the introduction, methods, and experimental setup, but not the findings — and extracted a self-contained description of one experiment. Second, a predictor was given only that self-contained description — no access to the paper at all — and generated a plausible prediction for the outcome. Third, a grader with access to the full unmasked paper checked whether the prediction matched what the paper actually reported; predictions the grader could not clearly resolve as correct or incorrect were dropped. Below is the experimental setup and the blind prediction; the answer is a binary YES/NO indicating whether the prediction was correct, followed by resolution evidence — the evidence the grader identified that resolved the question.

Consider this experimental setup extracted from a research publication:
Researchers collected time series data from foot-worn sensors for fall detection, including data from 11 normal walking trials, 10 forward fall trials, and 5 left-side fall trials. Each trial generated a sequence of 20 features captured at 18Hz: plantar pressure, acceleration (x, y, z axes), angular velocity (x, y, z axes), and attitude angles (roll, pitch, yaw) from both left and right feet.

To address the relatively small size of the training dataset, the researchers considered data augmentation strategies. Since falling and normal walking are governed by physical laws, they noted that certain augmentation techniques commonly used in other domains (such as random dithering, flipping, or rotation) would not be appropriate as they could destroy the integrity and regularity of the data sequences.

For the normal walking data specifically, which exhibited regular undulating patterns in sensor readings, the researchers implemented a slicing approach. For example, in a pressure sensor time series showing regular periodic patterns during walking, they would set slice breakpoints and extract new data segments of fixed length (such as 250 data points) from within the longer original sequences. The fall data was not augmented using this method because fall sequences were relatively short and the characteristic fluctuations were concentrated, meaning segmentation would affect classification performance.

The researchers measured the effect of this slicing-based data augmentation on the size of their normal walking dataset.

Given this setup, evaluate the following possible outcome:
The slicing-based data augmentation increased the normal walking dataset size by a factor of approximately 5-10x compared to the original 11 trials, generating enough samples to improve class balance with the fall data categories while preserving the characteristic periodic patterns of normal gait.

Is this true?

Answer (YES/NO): NO